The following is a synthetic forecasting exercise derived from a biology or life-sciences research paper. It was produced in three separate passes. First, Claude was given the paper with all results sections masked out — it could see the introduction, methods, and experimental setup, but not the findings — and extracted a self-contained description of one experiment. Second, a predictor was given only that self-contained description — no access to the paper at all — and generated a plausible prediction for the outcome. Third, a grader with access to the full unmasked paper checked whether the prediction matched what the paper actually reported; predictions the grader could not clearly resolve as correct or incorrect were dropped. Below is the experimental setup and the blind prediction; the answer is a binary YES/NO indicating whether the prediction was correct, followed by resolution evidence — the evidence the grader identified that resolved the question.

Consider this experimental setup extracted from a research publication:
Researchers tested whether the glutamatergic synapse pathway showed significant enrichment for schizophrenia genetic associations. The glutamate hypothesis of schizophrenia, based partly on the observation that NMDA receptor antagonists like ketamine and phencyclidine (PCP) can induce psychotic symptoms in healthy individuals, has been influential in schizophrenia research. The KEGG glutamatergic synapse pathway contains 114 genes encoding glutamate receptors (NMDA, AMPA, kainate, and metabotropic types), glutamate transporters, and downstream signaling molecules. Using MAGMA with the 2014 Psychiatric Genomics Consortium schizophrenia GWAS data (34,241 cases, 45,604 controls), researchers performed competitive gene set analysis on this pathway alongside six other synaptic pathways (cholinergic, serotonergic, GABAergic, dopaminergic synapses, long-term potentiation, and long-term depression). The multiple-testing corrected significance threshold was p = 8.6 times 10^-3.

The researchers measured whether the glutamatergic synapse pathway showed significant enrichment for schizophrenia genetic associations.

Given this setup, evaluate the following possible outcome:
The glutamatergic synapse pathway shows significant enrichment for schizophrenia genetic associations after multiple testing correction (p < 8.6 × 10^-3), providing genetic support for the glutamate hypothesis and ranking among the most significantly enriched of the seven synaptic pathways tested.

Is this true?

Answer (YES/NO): NO